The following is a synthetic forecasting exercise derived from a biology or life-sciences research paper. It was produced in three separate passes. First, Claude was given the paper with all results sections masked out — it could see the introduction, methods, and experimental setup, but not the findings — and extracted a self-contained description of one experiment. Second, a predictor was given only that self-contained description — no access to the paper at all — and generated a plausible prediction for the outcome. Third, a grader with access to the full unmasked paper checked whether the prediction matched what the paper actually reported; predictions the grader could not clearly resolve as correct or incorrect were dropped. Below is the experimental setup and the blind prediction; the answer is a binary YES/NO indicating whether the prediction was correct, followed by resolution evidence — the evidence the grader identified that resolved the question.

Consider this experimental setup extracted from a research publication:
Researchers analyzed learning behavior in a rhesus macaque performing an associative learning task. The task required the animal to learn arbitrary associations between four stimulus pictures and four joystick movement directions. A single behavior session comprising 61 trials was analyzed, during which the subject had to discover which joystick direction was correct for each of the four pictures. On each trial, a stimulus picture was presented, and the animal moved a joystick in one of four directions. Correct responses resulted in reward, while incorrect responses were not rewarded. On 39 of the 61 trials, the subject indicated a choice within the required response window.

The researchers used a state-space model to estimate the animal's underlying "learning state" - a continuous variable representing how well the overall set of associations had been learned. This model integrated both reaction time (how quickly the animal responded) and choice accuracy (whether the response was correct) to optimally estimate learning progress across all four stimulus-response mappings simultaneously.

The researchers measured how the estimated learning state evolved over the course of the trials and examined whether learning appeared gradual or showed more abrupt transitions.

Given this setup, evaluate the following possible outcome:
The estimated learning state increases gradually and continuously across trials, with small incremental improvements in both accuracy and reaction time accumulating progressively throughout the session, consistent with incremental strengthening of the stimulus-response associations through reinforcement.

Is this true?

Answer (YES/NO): NO